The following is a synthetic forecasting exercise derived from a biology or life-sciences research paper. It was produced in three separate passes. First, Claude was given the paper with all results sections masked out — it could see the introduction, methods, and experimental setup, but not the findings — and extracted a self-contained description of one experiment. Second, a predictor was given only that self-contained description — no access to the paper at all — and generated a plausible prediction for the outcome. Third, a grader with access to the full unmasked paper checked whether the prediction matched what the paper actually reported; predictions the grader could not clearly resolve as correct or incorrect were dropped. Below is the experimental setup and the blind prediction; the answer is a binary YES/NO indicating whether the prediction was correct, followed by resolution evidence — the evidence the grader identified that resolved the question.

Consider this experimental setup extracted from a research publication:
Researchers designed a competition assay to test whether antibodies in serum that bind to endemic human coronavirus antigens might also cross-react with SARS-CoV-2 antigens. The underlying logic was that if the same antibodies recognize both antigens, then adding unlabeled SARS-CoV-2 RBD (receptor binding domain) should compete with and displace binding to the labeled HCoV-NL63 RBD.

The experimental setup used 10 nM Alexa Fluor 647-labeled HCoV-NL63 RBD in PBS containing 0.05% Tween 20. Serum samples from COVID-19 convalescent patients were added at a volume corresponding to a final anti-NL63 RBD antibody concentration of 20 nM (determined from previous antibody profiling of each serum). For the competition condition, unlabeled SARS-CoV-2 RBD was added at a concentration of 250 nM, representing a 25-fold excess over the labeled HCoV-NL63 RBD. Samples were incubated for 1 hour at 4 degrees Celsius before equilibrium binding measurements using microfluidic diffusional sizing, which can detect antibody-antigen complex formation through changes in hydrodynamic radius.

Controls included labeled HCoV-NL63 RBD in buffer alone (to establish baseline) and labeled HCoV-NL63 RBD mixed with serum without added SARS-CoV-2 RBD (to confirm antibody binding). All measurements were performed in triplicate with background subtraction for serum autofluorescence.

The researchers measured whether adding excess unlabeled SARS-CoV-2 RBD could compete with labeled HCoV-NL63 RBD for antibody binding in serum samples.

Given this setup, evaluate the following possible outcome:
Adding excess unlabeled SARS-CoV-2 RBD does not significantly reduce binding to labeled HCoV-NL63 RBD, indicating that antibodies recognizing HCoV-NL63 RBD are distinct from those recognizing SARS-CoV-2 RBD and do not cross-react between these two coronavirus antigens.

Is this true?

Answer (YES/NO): YES